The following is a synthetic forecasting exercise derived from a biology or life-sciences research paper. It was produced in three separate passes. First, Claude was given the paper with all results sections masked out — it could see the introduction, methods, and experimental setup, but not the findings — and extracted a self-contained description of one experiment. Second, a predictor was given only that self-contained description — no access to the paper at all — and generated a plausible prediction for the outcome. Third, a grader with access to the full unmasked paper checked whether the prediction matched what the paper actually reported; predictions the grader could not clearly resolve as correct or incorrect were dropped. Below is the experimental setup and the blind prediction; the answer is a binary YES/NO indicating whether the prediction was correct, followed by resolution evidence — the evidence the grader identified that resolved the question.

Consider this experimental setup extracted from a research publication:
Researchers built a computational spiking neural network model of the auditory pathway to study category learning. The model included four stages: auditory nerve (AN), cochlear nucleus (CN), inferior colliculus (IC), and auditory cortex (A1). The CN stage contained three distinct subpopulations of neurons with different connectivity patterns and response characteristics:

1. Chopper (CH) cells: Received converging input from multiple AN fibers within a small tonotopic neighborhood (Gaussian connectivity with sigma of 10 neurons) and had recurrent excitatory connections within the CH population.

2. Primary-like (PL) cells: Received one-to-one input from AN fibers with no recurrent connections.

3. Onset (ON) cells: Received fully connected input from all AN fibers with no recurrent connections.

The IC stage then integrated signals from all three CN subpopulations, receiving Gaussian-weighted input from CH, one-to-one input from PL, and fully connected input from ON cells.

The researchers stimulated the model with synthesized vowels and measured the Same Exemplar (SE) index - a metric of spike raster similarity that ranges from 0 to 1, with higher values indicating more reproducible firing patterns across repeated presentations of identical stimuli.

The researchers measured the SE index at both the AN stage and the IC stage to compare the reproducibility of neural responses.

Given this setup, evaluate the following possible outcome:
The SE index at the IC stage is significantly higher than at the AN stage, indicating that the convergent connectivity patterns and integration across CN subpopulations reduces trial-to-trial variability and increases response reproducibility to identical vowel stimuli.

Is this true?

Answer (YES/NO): YES